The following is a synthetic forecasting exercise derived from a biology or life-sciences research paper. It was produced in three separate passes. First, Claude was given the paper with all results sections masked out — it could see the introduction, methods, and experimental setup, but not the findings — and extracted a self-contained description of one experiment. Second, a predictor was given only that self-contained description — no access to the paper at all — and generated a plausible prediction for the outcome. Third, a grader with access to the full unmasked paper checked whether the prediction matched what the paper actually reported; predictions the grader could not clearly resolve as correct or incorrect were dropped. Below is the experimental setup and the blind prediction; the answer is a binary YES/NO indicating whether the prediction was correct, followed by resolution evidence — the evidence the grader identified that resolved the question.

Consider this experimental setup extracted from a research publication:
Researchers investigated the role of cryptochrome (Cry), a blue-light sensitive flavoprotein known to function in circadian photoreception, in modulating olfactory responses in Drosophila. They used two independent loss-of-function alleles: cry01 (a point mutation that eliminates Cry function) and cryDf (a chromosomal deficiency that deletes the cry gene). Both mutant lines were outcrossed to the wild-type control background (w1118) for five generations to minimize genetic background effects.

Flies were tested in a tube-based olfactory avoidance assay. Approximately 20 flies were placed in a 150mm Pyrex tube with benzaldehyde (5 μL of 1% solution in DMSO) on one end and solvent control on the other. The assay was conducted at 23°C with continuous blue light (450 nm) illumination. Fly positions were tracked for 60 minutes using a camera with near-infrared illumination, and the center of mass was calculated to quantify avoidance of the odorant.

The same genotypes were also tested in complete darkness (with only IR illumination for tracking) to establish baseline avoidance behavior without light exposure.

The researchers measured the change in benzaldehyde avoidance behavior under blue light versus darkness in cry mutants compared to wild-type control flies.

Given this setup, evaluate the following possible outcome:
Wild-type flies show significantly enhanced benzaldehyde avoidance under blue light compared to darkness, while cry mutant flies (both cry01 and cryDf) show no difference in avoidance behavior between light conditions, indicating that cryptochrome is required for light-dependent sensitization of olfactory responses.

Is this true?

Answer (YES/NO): NO